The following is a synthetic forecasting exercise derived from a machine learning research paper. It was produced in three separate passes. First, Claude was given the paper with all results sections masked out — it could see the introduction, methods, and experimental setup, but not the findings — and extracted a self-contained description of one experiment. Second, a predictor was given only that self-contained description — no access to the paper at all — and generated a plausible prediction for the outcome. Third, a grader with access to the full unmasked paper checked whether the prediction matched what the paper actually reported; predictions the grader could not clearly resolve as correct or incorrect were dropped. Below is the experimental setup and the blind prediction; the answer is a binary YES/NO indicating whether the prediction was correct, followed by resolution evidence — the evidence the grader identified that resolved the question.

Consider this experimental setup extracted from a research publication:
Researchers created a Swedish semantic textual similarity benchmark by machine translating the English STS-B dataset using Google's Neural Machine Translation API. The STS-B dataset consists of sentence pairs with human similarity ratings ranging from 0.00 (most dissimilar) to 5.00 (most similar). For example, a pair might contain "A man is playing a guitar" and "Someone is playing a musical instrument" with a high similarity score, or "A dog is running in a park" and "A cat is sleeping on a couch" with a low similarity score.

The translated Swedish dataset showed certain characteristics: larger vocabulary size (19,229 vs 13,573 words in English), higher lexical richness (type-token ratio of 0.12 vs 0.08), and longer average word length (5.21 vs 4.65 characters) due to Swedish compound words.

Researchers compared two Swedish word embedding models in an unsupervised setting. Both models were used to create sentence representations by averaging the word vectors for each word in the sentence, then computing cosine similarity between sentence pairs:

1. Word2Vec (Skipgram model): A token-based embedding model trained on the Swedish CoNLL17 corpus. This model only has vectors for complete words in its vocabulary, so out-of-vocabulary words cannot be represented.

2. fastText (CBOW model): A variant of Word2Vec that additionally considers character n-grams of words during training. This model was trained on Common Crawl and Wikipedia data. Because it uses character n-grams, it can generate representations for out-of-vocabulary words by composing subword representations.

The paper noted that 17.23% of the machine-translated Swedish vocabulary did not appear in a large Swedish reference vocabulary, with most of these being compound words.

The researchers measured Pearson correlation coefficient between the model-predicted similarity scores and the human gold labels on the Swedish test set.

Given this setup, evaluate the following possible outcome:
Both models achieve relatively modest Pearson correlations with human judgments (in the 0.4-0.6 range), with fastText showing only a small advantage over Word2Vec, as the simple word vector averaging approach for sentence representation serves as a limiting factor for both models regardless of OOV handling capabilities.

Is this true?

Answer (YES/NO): NO